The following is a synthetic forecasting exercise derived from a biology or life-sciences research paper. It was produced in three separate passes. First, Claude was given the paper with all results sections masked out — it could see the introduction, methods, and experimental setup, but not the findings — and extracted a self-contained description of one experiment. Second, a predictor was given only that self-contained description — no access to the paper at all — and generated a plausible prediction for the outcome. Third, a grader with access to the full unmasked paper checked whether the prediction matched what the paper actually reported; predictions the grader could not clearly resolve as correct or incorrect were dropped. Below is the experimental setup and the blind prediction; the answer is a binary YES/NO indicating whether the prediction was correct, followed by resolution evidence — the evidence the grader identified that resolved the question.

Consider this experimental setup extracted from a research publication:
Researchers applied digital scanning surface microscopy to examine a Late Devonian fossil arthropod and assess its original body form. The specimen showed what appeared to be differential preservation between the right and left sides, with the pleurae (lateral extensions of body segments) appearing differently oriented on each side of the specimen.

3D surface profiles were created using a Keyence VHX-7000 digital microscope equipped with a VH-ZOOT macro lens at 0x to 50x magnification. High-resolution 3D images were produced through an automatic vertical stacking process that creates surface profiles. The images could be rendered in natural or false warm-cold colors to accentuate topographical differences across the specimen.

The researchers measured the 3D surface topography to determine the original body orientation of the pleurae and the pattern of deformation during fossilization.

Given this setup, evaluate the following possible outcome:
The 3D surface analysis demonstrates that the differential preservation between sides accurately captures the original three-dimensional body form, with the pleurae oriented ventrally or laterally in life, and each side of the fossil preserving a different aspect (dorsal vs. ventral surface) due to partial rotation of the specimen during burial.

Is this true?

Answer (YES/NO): NO